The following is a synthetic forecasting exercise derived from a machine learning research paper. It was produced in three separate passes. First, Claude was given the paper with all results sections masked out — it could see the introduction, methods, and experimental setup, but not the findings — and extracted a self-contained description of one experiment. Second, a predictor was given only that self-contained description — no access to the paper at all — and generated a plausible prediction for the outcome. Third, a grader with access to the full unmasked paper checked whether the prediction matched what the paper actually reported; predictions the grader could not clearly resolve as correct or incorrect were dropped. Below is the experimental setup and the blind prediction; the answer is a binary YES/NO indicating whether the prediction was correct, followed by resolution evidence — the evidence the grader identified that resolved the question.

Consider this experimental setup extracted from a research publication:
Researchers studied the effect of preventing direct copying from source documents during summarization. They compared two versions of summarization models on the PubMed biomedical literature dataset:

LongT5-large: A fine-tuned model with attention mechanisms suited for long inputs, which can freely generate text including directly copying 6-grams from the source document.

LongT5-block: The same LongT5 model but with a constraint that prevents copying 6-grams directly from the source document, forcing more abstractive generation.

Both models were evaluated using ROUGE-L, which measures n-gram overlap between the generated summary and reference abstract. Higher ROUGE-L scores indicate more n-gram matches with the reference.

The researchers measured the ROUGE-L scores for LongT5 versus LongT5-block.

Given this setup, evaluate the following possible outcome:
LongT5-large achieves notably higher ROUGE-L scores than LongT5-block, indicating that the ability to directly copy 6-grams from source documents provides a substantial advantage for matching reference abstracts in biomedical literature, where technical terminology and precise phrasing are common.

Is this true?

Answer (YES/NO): YES